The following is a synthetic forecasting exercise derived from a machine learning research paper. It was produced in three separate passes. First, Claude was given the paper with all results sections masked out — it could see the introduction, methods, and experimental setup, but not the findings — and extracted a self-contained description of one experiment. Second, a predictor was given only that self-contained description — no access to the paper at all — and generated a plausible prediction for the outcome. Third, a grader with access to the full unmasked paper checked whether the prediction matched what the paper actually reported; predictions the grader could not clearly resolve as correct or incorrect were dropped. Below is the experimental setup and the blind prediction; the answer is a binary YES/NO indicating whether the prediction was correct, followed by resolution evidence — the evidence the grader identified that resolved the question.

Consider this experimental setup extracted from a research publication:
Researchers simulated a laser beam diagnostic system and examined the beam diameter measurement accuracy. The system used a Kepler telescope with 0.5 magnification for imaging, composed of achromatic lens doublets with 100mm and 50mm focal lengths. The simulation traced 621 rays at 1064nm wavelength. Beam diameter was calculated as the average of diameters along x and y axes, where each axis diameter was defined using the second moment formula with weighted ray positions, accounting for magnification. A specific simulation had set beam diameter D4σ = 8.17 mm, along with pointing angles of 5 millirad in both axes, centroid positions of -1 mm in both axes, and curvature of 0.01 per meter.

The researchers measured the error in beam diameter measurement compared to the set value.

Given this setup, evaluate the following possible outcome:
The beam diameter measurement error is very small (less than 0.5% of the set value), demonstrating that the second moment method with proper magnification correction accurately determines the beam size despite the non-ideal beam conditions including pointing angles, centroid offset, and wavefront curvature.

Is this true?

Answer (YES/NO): NO